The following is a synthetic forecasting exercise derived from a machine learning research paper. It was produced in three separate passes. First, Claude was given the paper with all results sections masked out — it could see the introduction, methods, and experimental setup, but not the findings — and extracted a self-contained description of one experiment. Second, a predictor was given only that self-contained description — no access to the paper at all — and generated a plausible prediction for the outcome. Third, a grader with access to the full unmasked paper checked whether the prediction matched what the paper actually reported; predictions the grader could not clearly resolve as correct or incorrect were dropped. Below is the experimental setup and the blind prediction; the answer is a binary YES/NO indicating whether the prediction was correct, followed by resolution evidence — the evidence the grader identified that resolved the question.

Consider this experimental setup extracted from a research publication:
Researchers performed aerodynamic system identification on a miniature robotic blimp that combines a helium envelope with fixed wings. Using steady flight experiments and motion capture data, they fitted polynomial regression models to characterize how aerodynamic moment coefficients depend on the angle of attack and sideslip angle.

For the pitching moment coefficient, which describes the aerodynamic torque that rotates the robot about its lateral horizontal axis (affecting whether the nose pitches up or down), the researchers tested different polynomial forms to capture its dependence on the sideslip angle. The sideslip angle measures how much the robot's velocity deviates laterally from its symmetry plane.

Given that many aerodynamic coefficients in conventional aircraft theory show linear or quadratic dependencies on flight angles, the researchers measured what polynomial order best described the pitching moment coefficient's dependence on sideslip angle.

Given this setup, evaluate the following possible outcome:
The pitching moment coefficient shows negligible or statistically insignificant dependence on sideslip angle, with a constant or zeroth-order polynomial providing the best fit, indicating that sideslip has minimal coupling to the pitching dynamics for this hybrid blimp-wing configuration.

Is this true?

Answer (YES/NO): NO